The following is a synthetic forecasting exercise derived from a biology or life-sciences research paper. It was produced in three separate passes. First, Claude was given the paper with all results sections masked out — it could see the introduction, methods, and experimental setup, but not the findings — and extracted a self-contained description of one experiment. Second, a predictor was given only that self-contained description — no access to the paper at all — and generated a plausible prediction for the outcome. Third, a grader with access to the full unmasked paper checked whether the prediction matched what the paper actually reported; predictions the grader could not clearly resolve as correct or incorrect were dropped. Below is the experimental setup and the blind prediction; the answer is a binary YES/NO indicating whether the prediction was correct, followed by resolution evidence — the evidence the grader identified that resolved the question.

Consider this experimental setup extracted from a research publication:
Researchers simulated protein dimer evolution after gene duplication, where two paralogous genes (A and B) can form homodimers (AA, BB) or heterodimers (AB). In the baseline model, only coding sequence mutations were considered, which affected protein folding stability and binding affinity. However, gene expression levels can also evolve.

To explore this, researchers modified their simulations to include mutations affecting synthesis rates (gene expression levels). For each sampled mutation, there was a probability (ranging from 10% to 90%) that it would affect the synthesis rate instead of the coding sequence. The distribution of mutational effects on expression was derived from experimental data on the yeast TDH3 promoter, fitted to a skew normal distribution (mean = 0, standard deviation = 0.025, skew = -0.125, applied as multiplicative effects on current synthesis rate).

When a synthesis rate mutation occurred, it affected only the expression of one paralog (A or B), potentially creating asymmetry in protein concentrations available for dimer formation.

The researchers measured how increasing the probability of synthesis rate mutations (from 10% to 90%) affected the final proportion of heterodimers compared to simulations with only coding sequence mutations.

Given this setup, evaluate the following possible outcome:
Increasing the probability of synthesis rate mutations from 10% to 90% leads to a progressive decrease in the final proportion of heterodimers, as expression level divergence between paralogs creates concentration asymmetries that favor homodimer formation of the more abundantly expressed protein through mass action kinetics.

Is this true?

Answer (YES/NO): YES